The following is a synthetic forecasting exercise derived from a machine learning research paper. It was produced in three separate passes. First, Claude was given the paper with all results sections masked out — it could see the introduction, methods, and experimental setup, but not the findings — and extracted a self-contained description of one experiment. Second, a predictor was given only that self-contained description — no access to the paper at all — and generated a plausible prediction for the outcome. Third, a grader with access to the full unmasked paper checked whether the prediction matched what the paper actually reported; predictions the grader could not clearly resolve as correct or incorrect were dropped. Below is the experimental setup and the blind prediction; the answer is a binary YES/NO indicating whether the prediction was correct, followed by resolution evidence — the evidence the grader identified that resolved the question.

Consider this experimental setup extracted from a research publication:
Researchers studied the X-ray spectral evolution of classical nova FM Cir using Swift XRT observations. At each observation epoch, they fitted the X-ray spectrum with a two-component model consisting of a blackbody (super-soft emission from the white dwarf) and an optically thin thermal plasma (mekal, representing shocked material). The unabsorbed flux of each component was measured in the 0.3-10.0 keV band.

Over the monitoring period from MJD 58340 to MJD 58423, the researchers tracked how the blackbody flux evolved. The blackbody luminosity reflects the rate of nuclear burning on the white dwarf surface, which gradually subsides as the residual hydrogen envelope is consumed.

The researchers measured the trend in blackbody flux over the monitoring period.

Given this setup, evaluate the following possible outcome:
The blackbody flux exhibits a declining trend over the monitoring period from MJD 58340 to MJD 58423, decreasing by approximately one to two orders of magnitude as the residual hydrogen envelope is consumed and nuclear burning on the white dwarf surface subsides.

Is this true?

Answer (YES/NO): NO